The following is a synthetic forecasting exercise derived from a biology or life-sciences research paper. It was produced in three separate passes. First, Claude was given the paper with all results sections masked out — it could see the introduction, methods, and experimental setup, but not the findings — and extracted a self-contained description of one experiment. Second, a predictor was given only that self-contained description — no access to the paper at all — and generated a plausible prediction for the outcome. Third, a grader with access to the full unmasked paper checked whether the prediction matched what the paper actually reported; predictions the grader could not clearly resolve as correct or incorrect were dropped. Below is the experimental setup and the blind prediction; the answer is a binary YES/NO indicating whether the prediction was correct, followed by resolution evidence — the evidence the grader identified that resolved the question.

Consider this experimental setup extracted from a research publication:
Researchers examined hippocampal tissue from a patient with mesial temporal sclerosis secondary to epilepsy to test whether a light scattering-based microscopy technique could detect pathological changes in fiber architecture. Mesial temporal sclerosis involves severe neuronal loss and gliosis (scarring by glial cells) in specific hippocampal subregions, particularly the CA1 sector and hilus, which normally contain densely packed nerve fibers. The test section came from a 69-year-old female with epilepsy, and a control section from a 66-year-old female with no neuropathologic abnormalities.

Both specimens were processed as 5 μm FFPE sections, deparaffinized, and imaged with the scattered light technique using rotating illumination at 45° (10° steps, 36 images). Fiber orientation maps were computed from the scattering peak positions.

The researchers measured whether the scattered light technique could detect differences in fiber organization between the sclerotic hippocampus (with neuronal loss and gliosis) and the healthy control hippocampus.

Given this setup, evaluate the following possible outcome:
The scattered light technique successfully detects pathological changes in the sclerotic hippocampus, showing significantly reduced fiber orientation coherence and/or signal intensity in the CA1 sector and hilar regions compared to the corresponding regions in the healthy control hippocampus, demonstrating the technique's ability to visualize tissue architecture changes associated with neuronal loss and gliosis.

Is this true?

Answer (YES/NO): NO